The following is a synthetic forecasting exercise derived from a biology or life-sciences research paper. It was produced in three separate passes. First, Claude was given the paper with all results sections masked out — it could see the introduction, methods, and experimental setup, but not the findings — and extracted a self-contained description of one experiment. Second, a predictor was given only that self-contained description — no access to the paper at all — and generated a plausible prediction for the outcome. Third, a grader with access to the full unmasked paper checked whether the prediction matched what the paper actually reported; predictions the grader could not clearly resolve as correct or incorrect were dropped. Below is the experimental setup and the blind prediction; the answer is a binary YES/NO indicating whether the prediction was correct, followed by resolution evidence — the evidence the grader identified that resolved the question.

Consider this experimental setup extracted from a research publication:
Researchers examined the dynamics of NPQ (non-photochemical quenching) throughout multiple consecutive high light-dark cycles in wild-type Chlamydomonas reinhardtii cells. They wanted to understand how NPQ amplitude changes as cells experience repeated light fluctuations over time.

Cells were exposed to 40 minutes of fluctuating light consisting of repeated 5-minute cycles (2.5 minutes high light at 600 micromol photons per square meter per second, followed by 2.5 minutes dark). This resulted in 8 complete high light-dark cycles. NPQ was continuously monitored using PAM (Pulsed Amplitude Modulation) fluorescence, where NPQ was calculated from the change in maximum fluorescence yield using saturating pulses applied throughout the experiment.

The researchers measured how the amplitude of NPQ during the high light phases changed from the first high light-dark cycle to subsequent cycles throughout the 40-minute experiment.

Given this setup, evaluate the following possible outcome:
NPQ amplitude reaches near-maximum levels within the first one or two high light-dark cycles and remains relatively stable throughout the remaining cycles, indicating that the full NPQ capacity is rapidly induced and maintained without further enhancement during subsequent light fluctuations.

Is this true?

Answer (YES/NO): NO